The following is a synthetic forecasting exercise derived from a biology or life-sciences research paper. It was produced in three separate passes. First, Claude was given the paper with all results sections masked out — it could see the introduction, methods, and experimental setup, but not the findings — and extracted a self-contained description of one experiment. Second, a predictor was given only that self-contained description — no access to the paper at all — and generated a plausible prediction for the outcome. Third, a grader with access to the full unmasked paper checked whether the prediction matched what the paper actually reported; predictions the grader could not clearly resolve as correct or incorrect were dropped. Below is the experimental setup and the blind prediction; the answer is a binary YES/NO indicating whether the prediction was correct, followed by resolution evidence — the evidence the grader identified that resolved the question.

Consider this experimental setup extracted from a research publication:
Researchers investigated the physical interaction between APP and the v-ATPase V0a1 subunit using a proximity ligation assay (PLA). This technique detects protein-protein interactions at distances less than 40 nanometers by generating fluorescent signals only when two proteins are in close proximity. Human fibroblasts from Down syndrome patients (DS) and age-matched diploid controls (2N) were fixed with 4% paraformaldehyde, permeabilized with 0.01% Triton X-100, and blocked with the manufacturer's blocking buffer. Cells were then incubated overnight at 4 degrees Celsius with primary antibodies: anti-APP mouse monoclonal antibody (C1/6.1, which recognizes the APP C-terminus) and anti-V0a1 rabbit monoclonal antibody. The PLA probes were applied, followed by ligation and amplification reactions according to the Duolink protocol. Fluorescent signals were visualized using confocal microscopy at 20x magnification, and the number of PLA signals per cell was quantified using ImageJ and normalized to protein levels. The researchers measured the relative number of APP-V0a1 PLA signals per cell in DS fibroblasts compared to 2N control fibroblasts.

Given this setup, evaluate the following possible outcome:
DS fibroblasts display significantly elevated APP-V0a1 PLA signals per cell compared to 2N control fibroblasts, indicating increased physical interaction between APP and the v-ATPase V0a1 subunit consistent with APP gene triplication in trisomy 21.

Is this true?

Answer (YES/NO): YES